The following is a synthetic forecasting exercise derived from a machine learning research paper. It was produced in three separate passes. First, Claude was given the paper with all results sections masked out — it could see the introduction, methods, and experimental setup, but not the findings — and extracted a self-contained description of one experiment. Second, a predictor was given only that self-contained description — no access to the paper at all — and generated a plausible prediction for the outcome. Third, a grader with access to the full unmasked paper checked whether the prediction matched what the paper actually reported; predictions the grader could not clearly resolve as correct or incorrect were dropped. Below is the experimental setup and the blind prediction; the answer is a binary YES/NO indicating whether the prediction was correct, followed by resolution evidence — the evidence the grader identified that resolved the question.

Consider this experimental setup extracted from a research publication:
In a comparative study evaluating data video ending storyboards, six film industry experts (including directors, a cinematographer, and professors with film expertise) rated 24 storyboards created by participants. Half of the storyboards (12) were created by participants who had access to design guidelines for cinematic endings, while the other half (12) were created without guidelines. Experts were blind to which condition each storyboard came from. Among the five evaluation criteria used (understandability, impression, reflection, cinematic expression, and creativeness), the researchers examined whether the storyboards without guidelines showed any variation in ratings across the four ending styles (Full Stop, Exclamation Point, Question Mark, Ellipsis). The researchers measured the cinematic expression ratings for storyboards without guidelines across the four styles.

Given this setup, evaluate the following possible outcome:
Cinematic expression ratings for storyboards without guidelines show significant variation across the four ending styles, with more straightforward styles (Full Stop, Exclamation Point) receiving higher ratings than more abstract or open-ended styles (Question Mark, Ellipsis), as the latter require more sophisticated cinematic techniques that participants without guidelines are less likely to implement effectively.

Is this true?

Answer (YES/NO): NO